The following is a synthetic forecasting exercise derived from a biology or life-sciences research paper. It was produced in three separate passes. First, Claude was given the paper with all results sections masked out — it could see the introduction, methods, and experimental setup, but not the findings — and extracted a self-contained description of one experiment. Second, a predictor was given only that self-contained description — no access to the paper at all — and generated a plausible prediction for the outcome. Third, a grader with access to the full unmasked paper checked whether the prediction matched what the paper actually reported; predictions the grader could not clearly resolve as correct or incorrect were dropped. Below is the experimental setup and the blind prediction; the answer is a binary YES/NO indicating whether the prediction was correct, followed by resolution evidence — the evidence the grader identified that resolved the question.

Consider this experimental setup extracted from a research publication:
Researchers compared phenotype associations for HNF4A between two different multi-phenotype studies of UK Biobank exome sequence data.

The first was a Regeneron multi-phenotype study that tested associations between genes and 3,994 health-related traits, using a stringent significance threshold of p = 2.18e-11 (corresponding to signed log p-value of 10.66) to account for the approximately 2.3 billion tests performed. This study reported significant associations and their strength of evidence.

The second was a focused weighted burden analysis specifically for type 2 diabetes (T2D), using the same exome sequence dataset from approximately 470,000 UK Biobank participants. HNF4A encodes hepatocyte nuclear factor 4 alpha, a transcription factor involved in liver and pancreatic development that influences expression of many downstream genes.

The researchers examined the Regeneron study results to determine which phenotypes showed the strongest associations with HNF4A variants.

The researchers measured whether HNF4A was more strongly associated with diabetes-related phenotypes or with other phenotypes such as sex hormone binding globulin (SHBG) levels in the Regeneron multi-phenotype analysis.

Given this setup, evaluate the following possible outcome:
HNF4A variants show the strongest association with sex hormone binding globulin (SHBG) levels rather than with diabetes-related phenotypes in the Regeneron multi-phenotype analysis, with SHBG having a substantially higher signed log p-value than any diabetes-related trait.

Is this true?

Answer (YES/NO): YES